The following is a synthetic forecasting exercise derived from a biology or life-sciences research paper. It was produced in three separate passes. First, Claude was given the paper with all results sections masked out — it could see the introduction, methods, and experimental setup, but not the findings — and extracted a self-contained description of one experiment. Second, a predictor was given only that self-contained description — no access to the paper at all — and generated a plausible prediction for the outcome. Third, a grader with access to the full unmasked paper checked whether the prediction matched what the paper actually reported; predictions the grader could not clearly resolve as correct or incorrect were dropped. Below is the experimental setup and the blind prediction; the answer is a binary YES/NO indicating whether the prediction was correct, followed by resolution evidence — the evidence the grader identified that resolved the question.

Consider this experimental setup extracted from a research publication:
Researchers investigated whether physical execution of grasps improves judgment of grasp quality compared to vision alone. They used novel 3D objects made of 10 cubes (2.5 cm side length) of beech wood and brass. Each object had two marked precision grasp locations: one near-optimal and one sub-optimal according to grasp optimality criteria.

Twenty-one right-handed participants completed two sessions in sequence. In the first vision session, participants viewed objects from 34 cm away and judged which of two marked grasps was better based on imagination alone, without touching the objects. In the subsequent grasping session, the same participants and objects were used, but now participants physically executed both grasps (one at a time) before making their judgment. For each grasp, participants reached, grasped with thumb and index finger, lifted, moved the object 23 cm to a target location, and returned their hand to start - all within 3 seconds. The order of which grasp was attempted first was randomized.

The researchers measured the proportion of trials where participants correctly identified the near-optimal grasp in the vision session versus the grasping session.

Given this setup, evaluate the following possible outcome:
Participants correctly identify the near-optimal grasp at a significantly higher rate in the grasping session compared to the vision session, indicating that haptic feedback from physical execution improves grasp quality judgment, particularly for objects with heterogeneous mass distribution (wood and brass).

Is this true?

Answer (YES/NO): YES